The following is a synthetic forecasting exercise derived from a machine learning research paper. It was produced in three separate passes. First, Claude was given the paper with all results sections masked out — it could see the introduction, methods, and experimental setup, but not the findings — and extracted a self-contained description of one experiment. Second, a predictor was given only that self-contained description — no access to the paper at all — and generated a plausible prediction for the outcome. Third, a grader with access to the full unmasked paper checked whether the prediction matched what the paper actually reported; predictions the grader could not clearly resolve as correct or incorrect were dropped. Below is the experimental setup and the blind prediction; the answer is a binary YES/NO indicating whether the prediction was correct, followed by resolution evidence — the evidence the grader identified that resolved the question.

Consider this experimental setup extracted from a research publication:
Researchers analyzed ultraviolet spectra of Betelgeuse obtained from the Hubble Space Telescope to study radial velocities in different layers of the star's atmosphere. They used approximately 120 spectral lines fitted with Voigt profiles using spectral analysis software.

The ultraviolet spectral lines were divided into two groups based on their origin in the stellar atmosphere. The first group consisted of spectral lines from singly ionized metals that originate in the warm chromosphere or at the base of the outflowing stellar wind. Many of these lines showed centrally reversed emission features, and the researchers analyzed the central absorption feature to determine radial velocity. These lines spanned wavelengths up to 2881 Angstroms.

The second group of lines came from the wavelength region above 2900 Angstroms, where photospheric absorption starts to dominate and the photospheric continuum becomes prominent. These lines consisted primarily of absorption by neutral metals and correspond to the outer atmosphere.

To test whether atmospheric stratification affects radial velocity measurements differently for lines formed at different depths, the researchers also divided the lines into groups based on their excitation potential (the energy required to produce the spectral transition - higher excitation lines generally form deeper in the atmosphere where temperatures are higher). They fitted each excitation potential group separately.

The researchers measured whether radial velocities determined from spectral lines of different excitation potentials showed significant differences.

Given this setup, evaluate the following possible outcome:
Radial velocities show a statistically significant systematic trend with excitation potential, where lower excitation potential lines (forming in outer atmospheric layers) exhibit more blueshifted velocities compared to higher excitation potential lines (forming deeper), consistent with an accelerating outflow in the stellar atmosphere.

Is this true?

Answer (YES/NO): NO